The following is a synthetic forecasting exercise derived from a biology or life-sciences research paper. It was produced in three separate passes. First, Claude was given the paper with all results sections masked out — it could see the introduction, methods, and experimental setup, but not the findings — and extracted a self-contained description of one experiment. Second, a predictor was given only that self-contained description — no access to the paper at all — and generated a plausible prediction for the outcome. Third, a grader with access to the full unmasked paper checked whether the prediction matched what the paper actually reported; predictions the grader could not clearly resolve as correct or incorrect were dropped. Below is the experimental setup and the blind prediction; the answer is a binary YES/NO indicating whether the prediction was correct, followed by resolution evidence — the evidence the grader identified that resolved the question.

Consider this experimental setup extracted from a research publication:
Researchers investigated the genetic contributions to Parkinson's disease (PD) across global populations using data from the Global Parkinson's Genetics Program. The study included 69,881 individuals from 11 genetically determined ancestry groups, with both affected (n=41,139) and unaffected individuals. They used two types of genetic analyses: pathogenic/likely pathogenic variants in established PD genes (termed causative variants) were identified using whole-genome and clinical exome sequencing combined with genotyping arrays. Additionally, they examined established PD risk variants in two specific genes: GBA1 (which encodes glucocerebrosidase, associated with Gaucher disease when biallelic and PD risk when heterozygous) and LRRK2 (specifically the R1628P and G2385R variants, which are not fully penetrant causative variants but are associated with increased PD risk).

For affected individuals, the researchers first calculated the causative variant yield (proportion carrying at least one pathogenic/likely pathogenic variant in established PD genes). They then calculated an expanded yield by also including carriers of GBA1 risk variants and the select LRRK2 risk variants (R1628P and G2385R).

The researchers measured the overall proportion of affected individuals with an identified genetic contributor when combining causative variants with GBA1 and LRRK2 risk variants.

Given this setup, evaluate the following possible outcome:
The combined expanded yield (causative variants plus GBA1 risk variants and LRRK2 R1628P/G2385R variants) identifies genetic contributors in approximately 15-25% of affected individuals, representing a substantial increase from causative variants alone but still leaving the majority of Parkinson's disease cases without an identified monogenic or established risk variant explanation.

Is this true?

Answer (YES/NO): NO